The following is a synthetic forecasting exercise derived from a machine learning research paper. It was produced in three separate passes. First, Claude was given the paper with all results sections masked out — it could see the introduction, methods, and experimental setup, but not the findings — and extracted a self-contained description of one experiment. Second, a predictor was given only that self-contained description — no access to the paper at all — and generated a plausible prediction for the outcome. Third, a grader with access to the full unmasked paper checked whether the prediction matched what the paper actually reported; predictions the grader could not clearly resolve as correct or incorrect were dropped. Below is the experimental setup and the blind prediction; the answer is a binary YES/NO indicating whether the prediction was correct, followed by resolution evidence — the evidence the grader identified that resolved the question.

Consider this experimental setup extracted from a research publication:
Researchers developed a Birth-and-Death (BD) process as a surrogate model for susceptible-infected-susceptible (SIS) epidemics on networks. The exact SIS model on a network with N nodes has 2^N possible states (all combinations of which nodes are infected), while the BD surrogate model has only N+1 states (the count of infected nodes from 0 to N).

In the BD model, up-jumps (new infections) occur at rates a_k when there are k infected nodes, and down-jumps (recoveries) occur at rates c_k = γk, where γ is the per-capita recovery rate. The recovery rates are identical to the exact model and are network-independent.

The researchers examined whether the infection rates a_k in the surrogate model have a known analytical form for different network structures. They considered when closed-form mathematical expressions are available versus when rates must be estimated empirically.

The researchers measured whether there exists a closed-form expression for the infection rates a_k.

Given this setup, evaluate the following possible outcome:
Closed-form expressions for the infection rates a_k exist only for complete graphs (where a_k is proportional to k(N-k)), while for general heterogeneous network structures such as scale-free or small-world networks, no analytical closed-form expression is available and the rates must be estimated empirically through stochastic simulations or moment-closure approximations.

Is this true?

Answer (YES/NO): YES